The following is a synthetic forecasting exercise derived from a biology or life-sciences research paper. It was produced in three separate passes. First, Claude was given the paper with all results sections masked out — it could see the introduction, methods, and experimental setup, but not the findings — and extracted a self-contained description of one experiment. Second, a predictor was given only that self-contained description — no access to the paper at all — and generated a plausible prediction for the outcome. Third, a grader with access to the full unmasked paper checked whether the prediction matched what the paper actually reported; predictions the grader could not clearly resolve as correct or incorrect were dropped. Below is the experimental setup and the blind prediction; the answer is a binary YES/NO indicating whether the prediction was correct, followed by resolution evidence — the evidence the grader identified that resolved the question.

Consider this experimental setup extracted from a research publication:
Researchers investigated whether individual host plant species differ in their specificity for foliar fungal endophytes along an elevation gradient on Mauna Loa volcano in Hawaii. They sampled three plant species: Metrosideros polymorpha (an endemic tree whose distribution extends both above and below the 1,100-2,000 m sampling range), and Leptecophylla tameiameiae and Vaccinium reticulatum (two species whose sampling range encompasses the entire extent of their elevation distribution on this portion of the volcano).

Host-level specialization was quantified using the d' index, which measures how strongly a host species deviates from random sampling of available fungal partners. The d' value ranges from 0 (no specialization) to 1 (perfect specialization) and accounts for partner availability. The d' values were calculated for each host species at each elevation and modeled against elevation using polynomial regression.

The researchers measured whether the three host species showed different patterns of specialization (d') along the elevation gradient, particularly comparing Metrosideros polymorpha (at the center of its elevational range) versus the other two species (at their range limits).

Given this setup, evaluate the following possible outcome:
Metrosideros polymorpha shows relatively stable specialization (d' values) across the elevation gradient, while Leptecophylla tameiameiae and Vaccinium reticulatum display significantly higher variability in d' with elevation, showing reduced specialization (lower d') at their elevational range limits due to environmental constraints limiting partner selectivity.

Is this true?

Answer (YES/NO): NO